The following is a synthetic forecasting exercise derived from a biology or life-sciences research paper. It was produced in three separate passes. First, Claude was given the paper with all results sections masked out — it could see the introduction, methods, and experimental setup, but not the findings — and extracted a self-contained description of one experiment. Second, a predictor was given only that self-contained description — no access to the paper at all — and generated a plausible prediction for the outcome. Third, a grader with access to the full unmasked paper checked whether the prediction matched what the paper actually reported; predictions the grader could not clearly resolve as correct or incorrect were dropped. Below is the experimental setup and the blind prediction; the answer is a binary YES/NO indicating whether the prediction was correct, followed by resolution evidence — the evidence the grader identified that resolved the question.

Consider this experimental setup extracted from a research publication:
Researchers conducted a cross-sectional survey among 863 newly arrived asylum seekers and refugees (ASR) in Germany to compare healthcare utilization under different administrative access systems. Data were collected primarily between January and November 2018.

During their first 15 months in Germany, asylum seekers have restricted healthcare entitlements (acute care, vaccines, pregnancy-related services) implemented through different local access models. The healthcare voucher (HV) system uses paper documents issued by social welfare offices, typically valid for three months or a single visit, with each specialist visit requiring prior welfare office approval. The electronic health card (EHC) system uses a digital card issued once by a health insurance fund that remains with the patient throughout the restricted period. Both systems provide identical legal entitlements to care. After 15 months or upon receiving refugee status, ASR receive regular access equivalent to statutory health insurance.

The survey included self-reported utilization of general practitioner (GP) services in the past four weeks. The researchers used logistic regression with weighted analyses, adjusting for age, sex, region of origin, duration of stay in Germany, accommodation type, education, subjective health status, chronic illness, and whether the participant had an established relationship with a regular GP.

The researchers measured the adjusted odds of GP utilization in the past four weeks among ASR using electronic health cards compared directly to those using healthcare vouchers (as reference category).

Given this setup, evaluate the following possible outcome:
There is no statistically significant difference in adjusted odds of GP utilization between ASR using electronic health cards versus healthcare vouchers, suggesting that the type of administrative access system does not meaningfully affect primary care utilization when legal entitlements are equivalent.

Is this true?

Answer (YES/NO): YES